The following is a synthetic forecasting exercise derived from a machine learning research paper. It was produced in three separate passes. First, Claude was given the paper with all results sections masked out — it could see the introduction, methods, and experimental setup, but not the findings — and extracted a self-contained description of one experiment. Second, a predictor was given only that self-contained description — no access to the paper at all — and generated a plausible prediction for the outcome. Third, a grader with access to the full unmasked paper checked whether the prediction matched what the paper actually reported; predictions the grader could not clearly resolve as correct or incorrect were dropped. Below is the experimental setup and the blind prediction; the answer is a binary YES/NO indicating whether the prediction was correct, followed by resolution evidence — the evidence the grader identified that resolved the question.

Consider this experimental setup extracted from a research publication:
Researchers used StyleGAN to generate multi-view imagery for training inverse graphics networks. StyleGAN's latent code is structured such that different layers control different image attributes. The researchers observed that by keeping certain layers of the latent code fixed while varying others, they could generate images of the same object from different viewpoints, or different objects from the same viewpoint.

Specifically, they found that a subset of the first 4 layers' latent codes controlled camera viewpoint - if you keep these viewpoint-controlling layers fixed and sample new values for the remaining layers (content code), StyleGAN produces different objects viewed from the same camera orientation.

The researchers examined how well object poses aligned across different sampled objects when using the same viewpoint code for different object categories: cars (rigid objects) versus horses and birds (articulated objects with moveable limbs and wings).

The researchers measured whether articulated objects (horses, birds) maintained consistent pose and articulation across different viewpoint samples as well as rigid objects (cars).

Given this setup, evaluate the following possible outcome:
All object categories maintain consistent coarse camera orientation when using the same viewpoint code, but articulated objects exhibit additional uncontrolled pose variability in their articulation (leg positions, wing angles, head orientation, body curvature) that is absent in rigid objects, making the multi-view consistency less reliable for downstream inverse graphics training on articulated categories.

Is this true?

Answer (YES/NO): NO